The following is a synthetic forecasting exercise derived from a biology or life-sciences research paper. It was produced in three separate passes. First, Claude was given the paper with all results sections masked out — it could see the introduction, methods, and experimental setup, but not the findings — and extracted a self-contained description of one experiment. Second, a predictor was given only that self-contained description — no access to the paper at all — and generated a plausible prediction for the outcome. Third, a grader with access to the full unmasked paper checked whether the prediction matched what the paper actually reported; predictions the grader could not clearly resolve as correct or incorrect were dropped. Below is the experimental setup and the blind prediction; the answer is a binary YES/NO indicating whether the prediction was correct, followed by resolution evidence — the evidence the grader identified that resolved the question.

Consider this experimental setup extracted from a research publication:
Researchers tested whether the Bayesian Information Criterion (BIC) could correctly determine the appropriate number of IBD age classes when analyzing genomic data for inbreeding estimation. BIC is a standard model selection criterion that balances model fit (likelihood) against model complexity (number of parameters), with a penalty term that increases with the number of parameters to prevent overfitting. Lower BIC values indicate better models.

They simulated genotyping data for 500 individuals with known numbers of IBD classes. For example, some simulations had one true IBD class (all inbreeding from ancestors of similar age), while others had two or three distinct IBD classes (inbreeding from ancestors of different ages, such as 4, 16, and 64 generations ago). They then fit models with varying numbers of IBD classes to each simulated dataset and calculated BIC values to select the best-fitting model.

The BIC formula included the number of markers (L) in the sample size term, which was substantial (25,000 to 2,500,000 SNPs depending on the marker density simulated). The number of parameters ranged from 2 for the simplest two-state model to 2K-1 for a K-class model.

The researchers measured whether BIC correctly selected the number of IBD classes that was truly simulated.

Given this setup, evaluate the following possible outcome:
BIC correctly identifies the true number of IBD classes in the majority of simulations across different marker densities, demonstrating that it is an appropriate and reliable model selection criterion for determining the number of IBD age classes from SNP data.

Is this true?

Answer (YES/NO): NO